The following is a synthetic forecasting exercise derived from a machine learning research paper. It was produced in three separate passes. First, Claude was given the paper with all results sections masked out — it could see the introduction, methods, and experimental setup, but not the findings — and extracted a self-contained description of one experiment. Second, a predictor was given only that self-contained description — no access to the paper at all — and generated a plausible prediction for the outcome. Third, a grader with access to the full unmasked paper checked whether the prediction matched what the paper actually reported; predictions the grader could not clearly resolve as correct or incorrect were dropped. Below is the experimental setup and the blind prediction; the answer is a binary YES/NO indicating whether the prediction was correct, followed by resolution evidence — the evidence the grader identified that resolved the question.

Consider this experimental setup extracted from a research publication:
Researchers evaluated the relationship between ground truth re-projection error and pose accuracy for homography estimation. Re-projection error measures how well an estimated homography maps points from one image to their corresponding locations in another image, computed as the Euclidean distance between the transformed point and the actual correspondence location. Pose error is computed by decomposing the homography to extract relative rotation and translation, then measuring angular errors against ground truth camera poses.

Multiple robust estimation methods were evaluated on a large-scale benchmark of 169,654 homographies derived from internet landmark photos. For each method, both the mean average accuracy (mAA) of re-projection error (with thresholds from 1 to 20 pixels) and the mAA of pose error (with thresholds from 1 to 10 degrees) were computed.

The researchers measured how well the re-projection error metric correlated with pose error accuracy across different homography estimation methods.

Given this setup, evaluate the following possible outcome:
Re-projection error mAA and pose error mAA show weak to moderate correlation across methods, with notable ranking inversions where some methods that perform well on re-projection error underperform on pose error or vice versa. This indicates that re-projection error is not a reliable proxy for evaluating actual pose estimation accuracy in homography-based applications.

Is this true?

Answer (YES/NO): NO